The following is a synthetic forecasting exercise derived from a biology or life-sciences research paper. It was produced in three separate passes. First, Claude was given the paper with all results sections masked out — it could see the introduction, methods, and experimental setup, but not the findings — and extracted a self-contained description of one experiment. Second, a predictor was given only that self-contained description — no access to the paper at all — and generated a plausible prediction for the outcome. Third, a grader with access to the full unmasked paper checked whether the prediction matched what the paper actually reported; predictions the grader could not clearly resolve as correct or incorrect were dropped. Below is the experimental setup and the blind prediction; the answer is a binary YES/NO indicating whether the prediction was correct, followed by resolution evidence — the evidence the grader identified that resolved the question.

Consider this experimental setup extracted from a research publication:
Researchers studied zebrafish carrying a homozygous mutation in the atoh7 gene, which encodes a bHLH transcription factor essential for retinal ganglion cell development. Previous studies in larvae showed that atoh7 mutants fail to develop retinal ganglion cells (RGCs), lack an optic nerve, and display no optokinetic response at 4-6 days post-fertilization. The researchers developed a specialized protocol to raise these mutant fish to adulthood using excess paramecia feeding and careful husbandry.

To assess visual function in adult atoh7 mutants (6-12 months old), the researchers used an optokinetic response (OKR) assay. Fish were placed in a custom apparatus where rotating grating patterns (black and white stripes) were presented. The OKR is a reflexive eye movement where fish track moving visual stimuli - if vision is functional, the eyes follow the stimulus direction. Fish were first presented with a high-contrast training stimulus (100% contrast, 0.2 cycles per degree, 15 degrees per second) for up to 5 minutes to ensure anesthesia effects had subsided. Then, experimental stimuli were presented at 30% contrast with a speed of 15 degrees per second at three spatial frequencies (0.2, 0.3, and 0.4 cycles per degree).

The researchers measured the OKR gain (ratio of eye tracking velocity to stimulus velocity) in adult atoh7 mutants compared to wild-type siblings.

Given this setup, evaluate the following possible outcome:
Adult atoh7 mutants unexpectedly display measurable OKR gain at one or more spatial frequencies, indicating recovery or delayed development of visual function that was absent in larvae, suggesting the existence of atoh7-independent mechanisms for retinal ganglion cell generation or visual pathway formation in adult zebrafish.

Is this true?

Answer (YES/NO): NO